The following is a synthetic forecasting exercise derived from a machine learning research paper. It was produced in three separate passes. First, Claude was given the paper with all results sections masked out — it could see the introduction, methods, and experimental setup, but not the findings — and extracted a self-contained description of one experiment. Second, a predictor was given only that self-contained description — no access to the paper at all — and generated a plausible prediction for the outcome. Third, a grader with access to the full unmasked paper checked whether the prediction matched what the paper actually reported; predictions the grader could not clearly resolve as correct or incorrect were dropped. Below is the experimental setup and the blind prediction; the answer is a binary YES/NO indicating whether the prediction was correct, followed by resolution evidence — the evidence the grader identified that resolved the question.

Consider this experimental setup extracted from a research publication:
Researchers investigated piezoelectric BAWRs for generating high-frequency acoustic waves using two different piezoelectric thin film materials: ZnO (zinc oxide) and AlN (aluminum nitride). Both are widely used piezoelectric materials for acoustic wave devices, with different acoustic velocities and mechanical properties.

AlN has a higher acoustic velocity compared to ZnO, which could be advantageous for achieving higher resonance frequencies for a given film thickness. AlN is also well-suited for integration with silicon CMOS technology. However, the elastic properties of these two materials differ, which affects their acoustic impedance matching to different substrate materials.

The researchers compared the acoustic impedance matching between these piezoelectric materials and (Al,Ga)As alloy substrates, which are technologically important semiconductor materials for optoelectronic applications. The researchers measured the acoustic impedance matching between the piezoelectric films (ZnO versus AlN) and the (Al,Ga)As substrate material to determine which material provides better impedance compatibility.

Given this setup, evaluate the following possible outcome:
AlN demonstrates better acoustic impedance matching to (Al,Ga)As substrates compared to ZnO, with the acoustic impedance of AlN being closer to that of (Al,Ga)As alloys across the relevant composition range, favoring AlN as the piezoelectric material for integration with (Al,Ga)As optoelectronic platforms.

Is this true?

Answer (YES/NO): NO